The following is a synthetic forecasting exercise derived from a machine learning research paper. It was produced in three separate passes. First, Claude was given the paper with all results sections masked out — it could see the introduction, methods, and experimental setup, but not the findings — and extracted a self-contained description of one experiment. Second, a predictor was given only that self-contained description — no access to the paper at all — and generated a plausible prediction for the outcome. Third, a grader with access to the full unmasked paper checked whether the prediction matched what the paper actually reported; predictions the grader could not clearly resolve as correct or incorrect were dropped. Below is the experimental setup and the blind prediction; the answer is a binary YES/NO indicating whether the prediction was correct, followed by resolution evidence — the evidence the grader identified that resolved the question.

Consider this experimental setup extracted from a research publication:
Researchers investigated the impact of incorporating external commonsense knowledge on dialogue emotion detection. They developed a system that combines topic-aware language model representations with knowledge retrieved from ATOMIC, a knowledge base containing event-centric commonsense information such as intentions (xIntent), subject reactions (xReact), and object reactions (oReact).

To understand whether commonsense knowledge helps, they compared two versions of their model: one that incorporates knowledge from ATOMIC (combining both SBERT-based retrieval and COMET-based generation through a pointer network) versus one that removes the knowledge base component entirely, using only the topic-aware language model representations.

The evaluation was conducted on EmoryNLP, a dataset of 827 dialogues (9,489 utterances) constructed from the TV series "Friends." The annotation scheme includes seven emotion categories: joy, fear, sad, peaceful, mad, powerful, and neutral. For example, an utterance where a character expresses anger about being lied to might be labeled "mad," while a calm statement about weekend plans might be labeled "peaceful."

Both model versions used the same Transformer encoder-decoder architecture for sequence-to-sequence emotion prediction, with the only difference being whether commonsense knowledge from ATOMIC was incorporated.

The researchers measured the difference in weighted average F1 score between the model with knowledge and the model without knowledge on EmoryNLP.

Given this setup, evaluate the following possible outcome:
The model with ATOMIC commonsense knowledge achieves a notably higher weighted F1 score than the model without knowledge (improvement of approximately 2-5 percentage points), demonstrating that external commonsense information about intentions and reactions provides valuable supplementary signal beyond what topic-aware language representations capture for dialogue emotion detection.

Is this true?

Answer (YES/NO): NO